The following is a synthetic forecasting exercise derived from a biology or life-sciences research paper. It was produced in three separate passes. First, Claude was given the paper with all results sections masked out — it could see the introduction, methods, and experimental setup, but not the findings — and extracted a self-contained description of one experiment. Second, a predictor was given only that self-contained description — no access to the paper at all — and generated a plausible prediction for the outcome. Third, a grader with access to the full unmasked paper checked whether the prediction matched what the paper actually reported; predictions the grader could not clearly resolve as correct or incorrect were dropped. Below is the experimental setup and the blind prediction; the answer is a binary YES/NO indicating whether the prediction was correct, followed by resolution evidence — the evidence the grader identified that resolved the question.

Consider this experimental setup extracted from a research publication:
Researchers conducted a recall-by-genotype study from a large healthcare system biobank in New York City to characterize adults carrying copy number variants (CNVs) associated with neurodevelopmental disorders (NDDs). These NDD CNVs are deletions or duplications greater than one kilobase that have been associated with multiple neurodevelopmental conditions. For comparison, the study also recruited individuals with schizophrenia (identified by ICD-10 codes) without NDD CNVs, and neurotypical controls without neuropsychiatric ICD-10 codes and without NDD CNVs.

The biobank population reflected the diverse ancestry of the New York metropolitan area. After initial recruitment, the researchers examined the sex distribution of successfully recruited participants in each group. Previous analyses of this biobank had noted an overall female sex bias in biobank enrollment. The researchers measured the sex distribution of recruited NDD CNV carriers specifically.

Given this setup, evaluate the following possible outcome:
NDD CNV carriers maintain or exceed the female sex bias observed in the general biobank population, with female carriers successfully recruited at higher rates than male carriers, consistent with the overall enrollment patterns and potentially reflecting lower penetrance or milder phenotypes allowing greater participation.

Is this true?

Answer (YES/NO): YES